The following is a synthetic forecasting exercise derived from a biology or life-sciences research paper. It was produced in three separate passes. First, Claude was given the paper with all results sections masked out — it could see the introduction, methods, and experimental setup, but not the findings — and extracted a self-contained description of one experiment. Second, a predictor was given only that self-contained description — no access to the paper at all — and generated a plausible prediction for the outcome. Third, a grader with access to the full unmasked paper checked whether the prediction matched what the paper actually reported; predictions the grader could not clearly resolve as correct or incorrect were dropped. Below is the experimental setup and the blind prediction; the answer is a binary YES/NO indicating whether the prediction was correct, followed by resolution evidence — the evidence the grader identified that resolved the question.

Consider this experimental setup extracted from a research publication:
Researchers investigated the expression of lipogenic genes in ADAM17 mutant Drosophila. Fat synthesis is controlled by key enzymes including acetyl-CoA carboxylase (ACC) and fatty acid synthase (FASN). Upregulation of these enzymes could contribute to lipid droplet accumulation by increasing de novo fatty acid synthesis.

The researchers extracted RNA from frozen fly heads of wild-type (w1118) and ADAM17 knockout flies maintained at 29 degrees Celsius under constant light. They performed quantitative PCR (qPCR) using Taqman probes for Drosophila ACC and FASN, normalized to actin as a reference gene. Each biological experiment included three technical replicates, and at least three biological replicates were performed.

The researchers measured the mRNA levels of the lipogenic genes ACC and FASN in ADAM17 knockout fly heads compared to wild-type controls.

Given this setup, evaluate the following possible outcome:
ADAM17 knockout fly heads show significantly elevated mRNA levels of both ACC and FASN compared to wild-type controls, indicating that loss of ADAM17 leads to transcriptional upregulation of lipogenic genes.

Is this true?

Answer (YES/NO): YES